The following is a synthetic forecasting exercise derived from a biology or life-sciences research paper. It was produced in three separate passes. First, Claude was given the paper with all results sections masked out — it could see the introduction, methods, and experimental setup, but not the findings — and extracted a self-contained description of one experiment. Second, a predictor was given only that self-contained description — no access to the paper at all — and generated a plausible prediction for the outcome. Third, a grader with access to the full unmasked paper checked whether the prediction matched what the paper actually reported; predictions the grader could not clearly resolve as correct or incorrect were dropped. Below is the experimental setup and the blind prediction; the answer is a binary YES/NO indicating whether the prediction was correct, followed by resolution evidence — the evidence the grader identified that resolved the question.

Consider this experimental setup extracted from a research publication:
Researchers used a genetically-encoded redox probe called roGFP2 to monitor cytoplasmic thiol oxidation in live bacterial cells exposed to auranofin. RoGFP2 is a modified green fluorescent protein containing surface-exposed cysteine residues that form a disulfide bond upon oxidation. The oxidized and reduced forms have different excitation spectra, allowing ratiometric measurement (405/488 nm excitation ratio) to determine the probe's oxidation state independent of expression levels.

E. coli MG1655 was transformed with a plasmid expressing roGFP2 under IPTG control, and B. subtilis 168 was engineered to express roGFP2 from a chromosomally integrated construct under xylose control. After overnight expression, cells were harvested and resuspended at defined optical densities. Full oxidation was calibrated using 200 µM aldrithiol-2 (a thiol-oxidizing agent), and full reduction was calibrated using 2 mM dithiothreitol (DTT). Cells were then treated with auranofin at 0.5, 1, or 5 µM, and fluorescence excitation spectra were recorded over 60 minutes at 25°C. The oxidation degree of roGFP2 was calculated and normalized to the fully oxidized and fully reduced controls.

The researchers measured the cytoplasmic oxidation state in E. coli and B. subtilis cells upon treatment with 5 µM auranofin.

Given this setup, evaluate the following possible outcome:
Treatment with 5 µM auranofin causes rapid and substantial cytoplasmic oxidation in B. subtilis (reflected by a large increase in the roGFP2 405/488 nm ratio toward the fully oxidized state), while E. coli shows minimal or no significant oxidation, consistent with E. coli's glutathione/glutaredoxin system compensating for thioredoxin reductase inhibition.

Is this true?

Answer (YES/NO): NO